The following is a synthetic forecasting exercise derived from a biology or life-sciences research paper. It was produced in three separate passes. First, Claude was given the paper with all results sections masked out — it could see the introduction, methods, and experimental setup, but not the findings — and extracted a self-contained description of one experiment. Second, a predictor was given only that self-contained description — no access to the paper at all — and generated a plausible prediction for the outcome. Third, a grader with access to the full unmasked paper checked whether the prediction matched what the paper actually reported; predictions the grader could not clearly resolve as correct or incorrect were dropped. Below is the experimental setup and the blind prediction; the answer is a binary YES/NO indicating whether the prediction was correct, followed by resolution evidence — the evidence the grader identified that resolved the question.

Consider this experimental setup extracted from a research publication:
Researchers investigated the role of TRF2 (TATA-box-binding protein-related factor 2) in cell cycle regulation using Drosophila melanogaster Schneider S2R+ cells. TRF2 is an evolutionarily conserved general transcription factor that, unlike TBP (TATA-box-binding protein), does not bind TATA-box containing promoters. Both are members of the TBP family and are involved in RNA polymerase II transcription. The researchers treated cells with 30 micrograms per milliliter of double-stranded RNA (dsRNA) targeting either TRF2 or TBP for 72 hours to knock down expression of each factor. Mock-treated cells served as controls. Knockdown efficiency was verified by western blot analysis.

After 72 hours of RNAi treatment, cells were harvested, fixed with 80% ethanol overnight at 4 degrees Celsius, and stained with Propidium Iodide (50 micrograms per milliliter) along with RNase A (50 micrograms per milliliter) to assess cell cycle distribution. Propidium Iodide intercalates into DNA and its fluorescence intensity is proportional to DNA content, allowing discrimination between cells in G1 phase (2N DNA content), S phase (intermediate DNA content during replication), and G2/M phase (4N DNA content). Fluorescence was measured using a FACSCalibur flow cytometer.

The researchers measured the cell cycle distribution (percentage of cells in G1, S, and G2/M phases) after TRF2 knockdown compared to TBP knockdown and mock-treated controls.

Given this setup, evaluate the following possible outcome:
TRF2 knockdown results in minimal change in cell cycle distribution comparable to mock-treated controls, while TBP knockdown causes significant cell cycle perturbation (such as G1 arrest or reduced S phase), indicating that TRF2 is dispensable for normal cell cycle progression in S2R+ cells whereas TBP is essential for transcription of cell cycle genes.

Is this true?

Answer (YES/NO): NO